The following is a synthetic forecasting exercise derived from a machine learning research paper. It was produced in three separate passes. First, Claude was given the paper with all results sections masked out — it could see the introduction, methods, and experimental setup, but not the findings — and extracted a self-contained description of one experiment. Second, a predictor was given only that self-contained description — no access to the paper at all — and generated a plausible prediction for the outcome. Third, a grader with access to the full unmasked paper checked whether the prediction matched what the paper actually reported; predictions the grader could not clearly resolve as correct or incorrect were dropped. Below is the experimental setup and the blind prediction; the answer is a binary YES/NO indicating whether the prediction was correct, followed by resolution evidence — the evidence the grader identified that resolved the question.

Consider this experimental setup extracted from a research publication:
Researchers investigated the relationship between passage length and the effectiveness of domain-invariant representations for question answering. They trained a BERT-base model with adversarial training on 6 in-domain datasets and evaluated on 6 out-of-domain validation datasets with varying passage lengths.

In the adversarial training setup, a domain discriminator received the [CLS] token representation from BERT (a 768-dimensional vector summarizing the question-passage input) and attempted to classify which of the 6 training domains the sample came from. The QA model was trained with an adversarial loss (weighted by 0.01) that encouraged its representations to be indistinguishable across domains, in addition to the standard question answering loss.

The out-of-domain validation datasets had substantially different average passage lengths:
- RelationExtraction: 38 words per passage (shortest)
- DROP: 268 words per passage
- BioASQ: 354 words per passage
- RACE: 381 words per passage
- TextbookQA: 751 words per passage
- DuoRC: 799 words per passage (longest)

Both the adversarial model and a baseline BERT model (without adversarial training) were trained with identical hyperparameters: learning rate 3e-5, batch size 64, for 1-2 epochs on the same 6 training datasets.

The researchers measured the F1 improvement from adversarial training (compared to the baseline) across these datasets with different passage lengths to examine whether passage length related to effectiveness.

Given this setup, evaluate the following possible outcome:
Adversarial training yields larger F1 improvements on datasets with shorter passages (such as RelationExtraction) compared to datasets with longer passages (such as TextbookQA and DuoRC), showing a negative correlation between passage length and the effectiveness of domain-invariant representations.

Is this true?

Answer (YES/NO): NO